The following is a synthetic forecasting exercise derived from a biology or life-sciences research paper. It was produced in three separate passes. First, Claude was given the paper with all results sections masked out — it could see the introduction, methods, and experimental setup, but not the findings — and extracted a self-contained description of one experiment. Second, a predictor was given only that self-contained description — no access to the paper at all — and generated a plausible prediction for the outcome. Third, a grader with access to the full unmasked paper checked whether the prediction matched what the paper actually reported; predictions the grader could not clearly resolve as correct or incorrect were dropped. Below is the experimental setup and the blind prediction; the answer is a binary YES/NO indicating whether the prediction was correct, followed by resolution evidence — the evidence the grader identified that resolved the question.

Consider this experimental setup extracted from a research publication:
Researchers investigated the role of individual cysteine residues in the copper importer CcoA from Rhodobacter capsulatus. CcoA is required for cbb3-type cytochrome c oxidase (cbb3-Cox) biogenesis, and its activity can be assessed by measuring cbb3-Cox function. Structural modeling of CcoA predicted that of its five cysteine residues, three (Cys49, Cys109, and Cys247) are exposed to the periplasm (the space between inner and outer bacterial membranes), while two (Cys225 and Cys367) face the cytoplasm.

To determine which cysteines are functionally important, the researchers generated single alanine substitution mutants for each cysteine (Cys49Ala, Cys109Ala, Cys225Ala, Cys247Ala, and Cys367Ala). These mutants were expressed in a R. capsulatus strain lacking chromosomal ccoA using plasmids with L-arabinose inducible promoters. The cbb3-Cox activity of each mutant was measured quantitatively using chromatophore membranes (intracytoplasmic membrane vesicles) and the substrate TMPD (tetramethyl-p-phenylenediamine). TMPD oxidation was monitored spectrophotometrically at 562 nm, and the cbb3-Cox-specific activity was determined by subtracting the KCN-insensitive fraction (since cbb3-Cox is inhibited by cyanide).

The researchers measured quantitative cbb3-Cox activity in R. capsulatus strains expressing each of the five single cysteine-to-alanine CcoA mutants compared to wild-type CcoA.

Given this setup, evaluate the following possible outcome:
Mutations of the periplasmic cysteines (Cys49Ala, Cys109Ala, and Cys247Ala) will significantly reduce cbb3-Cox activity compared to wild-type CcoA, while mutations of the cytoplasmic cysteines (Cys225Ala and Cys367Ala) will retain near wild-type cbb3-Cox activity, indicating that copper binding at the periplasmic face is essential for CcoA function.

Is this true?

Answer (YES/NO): NO